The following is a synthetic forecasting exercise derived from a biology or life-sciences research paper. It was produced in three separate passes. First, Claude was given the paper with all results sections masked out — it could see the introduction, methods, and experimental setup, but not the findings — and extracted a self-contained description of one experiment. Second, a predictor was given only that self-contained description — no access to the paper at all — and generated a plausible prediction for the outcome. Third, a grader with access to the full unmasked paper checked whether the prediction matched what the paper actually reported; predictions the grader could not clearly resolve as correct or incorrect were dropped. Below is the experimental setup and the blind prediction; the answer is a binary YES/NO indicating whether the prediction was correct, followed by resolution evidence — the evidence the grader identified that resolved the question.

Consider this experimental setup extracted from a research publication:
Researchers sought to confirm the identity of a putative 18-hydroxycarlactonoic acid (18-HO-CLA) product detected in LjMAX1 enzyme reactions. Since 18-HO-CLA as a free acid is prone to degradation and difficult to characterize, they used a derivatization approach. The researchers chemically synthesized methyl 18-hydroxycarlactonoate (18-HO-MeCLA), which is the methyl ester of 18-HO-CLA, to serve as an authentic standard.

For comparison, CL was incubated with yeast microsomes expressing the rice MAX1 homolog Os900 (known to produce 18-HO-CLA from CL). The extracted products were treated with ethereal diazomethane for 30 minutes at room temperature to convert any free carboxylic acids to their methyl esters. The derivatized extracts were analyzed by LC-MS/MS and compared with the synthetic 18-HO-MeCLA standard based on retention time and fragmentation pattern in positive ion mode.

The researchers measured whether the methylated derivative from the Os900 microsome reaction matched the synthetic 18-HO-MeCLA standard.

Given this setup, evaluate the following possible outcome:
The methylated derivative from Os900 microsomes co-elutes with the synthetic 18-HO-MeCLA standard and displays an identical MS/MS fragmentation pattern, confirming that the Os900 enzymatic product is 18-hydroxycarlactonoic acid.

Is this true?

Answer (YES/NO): YES